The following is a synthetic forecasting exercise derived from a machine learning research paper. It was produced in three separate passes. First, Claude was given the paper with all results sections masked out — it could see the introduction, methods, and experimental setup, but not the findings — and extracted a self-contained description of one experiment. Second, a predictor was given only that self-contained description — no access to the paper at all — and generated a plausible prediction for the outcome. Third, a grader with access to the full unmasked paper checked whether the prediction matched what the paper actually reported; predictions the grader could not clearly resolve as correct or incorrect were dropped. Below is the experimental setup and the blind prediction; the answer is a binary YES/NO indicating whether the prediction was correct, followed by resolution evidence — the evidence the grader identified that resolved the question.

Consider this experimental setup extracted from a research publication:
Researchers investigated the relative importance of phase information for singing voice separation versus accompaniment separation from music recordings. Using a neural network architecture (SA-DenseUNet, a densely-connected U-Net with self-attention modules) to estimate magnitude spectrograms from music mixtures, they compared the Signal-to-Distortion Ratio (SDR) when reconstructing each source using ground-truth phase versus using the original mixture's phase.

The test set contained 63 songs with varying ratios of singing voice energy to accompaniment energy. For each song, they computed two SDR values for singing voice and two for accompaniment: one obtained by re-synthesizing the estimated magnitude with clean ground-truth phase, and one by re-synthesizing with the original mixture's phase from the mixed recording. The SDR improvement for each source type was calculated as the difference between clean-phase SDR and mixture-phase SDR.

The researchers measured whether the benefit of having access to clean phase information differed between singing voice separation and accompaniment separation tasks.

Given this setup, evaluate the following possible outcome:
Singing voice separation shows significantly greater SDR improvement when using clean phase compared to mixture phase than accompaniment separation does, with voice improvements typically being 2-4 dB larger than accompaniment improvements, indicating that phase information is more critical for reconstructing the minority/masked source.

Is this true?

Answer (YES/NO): NO